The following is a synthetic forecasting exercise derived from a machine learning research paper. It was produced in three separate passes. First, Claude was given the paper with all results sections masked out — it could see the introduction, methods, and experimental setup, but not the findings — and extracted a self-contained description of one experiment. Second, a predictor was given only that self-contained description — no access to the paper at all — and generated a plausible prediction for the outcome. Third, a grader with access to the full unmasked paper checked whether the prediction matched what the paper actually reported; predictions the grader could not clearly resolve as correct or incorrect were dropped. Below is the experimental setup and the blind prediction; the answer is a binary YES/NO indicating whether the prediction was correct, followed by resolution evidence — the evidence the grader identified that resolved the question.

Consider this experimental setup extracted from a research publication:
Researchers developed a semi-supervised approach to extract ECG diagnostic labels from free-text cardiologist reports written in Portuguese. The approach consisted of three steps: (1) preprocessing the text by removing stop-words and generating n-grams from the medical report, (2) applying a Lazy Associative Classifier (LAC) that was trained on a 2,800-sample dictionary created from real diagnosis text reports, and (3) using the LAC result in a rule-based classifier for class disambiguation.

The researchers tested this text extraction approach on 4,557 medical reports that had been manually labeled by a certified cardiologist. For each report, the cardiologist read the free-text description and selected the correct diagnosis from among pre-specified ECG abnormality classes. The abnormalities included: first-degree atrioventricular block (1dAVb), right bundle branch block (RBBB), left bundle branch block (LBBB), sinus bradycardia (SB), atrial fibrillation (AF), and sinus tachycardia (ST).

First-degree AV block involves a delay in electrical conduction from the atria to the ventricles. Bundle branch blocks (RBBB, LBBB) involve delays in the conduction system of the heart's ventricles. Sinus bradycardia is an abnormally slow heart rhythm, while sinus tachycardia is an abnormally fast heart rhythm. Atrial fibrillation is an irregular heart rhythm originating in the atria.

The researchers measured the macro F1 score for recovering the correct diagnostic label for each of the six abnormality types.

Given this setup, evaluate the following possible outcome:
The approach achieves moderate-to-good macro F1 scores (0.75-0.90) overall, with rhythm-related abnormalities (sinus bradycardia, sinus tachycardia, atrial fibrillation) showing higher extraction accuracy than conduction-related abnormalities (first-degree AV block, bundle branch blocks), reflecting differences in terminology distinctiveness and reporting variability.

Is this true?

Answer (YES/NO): NO